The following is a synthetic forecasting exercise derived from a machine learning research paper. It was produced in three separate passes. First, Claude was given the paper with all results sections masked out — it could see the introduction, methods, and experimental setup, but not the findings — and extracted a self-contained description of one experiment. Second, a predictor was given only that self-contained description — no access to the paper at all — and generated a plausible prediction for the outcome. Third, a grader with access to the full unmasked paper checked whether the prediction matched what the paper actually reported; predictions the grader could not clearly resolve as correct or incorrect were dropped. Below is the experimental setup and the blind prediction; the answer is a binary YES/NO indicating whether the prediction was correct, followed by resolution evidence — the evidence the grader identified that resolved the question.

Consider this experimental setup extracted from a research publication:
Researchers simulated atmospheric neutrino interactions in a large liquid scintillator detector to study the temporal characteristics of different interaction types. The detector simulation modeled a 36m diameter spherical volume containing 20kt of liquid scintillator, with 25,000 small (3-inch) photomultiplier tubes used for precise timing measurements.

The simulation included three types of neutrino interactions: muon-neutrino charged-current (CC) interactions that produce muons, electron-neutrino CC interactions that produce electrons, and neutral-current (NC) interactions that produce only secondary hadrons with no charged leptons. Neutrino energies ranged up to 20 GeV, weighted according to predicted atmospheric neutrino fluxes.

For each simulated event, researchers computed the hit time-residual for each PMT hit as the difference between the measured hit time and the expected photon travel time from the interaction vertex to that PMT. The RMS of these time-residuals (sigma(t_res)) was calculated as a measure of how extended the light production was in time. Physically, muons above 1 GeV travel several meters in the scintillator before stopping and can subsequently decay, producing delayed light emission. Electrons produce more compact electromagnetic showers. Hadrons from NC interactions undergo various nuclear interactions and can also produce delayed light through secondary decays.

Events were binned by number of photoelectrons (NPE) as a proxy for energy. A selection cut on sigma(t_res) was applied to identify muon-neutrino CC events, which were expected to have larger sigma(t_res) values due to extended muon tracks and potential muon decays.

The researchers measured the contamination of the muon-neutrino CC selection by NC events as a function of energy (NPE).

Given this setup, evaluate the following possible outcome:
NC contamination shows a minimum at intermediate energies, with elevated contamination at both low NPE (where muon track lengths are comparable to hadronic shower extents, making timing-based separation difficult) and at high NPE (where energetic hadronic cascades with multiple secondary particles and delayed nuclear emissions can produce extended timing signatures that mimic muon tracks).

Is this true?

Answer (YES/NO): NO